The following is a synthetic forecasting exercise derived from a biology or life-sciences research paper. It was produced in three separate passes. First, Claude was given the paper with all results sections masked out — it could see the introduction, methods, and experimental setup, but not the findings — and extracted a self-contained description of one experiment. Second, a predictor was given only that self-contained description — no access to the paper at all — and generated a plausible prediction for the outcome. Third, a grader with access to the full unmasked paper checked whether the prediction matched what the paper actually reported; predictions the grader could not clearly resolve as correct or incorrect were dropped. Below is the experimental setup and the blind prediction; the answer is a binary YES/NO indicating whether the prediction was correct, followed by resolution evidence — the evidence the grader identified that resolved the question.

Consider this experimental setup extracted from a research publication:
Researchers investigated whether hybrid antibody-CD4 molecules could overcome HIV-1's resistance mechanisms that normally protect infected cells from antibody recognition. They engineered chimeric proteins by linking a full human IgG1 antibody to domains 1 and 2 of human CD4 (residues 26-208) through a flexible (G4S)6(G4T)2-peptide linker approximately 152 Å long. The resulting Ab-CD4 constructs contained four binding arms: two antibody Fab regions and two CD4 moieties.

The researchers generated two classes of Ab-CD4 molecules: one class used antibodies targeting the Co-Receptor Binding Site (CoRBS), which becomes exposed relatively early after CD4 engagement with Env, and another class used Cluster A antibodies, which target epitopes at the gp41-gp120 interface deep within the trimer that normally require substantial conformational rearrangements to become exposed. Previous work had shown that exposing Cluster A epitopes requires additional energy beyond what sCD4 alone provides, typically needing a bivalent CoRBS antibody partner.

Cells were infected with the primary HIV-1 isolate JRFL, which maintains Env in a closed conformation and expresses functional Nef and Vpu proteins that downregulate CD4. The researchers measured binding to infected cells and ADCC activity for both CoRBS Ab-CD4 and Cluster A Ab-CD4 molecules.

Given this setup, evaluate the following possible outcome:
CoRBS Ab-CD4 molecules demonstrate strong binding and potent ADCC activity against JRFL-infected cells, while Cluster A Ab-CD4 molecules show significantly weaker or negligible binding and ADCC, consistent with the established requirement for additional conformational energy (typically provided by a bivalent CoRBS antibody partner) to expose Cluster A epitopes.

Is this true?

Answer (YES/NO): NO